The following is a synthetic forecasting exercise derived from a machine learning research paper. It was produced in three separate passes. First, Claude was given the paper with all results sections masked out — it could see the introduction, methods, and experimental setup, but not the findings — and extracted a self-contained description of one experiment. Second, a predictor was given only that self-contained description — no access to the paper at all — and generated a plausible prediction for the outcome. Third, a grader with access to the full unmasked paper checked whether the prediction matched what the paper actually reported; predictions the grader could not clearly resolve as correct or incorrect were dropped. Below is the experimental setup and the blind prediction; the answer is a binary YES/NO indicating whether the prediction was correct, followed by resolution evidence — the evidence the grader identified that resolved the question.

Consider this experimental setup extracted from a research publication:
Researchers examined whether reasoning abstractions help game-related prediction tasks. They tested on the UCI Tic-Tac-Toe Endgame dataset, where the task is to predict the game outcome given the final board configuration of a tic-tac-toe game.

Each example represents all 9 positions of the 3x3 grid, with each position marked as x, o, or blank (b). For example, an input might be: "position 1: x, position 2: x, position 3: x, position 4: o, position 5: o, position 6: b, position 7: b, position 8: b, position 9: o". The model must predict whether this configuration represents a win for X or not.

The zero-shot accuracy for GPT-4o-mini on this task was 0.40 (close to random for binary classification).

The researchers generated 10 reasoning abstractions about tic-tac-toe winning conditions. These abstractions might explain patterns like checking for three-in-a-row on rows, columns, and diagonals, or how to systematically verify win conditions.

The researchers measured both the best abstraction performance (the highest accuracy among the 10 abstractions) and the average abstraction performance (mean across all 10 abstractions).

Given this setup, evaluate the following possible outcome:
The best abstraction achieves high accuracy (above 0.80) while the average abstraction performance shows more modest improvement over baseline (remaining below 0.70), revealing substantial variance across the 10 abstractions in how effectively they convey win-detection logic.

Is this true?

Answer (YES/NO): NO